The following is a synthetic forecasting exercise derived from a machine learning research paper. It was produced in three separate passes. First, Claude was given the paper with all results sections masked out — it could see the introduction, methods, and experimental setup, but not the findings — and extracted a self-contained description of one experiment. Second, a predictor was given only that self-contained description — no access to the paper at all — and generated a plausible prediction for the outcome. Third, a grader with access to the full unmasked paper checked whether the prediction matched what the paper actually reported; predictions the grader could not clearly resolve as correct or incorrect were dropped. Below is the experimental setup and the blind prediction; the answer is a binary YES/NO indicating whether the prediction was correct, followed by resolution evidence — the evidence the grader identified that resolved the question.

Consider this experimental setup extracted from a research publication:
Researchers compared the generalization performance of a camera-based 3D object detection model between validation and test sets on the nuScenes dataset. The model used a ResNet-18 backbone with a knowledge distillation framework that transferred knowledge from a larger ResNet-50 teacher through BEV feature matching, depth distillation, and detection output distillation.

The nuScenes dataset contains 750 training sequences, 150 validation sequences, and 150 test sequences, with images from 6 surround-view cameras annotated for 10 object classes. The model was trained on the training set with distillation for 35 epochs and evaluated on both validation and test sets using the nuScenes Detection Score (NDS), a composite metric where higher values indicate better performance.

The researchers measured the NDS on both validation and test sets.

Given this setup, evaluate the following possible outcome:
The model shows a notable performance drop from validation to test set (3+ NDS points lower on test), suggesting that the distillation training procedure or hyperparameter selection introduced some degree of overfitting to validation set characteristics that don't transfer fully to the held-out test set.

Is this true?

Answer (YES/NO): NO